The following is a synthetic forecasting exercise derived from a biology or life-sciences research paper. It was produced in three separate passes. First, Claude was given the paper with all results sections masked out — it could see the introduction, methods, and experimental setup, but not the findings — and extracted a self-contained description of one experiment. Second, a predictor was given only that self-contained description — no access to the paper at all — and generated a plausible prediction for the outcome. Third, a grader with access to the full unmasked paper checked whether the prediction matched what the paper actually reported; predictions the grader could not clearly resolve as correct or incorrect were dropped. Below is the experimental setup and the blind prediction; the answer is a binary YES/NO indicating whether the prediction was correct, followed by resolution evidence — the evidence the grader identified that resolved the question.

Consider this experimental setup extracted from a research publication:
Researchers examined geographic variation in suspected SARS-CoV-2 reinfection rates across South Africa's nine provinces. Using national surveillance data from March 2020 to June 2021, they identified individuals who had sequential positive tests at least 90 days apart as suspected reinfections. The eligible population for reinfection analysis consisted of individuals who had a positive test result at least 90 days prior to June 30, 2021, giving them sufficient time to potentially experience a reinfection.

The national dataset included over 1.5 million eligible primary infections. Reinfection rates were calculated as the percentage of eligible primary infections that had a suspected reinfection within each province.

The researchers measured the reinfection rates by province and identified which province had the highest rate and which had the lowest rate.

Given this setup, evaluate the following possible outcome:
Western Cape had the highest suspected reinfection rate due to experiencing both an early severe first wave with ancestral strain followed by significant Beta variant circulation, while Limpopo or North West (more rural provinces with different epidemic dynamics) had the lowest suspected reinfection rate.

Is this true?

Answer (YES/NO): NO